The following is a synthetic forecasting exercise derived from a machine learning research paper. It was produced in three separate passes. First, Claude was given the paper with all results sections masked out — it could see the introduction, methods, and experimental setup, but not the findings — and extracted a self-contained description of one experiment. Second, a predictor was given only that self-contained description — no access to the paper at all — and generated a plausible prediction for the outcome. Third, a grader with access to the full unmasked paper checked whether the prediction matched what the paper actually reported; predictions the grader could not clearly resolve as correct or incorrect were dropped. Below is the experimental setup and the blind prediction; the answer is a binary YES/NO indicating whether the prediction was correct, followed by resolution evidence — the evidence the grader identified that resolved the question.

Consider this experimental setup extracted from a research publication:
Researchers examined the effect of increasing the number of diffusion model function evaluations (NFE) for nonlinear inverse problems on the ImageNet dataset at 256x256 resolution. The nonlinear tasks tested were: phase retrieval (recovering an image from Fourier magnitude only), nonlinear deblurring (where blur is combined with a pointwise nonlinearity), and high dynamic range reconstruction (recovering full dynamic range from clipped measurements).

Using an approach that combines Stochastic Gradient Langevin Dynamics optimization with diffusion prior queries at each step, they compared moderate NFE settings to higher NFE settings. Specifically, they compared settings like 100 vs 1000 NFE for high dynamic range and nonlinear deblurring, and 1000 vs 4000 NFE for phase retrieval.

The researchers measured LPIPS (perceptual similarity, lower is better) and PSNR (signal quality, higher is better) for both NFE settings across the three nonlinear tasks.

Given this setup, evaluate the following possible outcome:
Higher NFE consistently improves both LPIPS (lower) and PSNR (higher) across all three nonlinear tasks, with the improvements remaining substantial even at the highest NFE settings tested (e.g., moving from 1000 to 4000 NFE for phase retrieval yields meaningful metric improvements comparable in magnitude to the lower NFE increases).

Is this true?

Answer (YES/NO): NO